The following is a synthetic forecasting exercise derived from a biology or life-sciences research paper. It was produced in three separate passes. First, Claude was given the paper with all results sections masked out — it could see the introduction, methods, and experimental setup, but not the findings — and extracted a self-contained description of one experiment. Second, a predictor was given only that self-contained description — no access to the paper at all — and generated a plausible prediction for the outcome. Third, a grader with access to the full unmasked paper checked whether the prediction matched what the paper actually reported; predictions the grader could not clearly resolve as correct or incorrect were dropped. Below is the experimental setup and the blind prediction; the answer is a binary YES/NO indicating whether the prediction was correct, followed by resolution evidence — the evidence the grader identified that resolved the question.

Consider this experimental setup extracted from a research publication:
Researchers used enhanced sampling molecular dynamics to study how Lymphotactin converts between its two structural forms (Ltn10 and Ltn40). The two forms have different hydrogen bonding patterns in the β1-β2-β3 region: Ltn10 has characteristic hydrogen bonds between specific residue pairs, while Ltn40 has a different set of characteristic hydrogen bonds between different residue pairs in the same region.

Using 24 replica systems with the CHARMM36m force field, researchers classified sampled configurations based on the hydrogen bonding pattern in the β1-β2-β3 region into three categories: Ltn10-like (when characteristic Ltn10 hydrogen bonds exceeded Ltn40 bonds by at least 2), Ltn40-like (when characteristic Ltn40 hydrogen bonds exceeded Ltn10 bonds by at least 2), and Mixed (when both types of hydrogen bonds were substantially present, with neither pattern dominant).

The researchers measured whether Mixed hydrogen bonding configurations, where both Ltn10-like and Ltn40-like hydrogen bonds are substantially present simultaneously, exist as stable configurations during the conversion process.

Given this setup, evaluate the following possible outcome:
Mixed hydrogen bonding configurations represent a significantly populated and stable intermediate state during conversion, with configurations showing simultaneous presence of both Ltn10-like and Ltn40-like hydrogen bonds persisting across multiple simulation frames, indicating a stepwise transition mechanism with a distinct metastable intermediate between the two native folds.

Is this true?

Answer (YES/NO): YES